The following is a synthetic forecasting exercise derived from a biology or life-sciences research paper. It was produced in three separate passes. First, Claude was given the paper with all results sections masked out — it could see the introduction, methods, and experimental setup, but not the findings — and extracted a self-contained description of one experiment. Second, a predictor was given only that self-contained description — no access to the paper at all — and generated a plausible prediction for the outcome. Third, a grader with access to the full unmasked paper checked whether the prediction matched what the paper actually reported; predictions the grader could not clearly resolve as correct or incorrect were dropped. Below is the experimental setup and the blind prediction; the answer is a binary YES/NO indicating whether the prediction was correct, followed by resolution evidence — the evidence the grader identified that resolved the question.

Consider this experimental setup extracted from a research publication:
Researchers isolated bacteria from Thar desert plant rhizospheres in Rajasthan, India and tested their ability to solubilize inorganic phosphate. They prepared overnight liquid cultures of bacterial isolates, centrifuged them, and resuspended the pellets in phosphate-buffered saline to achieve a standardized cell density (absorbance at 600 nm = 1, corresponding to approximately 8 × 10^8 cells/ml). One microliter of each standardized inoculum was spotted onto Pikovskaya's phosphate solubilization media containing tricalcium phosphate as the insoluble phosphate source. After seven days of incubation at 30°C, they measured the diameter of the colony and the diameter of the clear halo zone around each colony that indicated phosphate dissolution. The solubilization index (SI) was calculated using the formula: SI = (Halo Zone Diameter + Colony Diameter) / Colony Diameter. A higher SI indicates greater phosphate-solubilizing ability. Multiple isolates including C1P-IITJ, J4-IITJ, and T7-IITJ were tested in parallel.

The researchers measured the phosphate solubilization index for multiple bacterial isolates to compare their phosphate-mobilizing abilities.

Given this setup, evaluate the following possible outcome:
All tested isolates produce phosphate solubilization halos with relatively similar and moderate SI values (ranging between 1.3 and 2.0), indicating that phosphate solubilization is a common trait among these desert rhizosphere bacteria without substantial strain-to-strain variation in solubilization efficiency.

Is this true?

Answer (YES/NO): NO